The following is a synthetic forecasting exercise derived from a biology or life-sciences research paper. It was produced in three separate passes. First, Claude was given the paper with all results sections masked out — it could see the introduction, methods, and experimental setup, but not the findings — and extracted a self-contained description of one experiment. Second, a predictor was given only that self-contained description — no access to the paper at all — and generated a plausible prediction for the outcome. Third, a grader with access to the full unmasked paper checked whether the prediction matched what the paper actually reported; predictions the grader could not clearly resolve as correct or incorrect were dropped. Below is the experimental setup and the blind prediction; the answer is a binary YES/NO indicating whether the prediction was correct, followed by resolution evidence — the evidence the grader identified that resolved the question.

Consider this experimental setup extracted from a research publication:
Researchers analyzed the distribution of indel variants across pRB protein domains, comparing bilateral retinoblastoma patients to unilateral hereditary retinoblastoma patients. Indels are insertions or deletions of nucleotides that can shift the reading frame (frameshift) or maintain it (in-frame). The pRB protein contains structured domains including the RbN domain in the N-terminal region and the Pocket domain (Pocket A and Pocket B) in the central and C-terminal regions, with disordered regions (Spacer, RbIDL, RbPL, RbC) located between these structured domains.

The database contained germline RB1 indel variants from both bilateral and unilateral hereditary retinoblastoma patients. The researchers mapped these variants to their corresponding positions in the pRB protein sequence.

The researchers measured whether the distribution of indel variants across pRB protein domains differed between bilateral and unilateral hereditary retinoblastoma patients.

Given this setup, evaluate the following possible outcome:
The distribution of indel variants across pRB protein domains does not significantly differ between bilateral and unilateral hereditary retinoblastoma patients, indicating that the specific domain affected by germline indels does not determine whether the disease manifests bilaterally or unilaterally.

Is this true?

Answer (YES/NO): NO